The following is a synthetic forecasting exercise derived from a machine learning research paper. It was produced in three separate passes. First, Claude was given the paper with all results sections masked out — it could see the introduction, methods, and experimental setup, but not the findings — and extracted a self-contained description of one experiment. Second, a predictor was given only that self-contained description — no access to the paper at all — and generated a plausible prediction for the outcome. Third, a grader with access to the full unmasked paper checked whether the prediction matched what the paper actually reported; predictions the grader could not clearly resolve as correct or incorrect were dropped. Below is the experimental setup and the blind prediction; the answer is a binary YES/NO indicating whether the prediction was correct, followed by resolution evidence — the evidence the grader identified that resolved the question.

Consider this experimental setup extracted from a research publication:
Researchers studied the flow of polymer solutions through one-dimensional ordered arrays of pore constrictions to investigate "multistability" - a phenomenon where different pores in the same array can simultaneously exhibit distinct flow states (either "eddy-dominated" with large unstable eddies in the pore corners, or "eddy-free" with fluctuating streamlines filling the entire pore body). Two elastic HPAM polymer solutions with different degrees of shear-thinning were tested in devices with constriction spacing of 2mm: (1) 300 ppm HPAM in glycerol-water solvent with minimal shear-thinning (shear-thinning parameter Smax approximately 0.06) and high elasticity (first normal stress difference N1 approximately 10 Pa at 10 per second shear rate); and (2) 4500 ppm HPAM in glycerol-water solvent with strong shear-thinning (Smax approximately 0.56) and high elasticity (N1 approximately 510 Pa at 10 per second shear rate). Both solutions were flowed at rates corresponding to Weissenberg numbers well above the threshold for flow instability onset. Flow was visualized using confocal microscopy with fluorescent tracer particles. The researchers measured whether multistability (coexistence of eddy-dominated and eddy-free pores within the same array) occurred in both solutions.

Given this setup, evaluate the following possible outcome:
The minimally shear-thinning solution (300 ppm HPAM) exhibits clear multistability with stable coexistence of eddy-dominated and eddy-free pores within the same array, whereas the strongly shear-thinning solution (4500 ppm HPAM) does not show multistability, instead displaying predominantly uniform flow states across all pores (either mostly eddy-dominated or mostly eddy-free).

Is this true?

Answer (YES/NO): NO